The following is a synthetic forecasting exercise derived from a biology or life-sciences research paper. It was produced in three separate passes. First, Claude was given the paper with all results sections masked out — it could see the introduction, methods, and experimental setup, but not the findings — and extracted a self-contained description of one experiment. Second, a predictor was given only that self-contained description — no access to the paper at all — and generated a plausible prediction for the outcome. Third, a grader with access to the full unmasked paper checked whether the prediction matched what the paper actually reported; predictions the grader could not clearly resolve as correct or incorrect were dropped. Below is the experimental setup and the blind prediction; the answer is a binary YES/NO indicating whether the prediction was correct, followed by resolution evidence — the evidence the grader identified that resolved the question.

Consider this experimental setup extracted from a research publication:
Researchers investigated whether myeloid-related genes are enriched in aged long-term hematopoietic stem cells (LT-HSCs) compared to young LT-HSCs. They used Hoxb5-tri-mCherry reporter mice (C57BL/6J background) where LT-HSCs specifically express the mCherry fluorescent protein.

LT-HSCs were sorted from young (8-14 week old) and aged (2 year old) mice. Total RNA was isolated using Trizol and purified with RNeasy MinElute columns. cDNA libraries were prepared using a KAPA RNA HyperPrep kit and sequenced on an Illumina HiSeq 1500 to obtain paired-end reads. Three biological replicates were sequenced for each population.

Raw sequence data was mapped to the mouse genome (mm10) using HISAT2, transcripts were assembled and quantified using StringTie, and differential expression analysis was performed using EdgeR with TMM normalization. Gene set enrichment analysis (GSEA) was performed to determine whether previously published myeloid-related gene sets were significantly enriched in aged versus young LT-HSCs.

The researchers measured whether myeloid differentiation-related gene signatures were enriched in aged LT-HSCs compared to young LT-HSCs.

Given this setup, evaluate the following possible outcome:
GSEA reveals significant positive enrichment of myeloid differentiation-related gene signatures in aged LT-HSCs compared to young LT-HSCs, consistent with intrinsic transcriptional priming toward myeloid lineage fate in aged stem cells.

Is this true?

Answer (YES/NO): NO